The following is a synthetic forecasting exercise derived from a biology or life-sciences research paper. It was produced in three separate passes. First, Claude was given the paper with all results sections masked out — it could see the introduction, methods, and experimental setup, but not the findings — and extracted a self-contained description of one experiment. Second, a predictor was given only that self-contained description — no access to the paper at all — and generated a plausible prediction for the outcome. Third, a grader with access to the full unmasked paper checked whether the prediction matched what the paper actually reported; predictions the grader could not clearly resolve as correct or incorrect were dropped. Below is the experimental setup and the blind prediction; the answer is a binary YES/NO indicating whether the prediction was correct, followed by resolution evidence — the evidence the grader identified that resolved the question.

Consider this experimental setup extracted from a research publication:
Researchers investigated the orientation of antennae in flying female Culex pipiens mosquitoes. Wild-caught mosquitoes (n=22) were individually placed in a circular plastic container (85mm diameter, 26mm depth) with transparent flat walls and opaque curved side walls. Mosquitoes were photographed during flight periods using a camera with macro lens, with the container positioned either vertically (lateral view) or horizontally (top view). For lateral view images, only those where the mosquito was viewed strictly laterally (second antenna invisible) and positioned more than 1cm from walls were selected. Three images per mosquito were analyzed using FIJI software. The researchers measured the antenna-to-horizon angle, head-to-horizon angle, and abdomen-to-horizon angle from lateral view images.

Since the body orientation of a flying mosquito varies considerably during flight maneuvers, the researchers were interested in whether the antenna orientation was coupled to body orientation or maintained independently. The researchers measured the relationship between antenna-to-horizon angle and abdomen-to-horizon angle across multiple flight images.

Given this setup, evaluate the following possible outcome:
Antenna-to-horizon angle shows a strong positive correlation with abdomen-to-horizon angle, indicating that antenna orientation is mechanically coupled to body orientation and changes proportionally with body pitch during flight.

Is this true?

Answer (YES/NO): NO